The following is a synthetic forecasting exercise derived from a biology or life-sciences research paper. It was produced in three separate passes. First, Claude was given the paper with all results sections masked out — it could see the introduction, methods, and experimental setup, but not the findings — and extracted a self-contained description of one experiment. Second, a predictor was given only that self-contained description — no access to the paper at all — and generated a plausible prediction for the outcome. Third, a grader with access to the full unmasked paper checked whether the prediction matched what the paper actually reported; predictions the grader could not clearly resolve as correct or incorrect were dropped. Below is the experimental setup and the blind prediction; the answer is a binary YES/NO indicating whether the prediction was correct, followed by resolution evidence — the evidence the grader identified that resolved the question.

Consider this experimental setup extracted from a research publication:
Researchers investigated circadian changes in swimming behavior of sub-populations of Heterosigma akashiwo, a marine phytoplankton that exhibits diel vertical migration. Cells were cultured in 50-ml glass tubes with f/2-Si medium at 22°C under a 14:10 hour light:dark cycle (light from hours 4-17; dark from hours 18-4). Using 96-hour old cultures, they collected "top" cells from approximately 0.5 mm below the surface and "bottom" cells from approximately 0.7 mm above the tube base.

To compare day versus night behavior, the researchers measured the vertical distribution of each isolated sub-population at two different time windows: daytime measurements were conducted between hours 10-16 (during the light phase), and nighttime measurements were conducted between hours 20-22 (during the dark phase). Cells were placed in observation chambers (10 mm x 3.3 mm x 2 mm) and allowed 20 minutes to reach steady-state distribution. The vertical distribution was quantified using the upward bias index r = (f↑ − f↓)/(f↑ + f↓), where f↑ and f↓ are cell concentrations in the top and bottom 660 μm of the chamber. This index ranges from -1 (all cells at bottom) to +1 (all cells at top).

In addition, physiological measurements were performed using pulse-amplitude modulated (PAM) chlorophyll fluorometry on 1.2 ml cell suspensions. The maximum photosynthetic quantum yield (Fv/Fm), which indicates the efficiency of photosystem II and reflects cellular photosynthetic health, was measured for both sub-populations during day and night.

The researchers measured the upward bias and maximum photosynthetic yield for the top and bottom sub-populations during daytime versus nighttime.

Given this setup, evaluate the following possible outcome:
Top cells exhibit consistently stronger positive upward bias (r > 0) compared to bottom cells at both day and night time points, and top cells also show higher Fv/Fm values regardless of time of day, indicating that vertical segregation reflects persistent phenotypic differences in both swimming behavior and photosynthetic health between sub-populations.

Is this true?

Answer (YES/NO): NO